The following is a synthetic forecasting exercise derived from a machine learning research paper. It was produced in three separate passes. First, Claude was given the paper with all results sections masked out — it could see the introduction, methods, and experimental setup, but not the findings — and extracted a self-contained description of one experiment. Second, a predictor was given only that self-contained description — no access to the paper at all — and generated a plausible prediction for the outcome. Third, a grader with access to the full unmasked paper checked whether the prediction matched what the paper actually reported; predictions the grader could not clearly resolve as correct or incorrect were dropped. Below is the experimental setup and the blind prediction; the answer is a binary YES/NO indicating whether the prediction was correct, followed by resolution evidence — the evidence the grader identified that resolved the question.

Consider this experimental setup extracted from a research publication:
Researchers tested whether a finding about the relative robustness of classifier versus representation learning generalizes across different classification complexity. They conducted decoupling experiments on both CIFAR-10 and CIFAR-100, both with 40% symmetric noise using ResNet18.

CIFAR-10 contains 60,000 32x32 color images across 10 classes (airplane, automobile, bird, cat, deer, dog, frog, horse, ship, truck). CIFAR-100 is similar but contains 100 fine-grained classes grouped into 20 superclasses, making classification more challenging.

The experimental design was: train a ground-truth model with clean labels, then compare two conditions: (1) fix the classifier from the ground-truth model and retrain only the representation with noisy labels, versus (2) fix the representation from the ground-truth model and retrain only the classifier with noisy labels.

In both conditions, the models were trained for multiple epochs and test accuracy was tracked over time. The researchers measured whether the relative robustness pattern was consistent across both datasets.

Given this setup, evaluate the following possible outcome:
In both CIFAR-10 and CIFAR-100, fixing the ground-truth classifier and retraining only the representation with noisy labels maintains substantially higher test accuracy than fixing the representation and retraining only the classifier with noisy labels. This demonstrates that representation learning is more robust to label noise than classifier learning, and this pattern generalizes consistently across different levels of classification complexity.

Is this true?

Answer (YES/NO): NO